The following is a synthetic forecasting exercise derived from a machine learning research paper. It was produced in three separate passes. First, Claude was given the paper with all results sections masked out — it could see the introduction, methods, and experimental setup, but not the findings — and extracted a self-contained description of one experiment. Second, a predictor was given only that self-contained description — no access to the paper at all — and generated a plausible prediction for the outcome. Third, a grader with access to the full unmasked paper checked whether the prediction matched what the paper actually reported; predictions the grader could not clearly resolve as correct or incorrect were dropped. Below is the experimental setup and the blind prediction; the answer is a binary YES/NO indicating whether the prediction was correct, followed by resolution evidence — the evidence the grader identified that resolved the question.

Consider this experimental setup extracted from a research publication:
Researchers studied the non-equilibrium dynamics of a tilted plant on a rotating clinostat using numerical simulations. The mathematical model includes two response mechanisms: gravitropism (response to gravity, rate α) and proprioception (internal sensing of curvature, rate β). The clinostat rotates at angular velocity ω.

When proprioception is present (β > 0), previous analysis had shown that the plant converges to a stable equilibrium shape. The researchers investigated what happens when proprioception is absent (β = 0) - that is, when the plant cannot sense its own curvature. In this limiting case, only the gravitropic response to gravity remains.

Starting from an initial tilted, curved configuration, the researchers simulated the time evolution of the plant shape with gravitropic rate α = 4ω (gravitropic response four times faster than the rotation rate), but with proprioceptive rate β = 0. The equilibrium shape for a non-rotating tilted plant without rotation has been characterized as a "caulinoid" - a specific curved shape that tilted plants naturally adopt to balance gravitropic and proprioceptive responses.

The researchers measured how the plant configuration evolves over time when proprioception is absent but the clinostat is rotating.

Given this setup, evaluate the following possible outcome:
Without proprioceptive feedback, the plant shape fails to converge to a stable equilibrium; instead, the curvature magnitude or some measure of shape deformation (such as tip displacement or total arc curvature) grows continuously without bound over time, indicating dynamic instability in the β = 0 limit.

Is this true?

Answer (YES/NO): NO